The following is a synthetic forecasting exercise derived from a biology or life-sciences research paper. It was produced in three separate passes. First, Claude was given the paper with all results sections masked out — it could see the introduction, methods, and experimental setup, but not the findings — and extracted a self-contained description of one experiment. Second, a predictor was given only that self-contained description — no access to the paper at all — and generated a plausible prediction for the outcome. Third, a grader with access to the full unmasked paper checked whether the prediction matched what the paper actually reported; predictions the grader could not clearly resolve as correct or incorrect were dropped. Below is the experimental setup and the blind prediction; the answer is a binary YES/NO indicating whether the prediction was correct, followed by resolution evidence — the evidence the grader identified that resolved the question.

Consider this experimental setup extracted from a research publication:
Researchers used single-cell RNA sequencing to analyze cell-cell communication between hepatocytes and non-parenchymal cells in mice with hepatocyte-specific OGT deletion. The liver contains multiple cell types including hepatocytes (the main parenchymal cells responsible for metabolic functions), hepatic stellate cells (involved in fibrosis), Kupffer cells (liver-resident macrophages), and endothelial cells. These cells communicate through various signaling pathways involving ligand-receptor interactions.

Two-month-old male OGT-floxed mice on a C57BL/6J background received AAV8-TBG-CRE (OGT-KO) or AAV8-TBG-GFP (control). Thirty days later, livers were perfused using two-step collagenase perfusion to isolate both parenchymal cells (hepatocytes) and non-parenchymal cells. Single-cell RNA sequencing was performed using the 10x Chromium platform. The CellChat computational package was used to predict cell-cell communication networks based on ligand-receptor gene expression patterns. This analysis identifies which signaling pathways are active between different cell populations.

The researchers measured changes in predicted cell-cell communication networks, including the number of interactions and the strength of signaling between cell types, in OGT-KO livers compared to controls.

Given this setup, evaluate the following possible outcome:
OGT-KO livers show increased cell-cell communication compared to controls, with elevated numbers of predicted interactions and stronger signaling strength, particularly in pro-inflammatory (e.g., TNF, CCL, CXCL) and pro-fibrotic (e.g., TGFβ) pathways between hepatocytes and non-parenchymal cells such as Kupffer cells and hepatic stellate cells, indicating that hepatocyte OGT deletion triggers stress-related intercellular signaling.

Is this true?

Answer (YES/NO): NO